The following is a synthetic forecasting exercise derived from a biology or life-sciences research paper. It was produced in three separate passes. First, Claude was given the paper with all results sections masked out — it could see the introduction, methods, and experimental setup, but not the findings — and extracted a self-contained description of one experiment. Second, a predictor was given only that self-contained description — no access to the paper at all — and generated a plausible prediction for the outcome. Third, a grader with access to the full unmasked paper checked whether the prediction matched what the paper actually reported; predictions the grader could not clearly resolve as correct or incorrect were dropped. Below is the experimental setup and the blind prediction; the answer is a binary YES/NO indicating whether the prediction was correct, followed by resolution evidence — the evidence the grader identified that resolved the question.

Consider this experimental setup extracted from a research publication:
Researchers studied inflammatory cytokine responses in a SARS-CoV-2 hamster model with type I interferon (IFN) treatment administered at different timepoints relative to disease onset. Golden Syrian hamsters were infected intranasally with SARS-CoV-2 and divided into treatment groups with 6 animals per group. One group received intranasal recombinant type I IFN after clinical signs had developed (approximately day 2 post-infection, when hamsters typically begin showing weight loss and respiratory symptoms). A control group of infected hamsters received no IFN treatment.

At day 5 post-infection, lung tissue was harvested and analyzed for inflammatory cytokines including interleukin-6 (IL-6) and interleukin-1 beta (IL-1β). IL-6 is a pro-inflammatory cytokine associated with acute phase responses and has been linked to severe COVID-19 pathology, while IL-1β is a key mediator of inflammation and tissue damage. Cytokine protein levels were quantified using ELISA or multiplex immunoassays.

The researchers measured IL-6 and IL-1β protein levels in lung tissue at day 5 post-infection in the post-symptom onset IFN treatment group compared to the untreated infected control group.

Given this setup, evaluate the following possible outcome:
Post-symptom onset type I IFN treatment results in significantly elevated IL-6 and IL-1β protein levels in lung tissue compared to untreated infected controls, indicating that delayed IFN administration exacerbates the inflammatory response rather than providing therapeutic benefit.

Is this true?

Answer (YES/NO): NO